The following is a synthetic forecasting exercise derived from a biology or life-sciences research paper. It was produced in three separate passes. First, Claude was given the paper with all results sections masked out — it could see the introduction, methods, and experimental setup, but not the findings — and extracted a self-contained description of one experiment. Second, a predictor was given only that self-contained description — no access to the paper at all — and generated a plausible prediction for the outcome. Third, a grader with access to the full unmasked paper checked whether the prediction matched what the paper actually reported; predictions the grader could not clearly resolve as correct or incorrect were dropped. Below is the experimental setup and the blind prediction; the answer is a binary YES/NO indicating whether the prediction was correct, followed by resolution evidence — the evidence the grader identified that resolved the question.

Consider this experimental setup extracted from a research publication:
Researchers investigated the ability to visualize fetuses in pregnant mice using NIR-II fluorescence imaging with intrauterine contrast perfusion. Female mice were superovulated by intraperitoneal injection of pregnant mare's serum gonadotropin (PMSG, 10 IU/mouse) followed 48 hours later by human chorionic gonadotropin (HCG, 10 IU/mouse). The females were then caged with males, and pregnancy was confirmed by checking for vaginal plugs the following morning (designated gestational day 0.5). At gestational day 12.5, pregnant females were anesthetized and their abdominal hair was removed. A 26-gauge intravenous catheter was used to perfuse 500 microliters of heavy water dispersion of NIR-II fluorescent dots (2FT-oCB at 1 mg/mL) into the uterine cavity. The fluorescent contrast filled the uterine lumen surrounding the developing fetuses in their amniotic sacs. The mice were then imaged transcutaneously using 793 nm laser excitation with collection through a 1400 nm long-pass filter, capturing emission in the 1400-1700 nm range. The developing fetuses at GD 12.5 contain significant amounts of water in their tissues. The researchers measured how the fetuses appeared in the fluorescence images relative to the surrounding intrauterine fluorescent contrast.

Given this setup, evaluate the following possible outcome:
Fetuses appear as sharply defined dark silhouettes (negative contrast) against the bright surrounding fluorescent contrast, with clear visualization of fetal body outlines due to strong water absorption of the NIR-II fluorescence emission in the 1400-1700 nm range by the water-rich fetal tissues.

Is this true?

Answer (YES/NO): YES